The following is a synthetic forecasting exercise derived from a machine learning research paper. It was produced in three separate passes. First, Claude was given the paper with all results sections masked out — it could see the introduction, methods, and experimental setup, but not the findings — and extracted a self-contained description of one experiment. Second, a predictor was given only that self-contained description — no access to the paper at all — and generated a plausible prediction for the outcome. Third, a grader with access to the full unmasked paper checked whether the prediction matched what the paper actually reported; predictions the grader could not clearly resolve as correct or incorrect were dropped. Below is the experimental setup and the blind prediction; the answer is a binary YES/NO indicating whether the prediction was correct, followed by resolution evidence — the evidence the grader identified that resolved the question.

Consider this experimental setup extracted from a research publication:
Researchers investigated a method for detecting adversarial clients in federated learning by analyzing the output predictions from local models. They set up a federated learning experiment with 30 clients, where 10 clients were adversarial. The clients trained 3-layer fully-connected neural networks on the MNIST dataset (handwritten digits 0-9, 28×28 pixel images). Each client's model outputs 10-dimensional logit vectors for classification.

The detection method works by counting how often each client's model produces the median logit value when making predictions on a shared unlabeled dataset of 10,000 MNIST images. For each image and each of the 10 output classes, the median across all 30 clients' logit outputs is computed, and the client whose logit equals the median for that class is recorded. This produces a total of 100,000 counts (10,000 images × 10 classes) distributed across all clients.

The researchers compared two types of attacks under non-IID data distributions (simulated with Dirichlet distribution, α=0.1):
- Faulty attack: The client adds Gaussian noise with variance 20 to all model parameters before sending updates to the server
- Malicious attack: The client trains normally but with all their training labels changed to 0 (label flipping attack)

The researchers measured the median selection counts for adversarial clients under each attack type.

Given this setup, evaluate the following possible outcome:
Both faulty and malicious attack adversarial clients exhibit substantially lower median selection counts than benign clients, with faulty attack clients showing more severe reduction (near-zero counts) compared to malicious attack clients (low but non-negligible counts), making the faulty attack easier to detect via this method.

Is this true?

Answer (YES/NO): YES